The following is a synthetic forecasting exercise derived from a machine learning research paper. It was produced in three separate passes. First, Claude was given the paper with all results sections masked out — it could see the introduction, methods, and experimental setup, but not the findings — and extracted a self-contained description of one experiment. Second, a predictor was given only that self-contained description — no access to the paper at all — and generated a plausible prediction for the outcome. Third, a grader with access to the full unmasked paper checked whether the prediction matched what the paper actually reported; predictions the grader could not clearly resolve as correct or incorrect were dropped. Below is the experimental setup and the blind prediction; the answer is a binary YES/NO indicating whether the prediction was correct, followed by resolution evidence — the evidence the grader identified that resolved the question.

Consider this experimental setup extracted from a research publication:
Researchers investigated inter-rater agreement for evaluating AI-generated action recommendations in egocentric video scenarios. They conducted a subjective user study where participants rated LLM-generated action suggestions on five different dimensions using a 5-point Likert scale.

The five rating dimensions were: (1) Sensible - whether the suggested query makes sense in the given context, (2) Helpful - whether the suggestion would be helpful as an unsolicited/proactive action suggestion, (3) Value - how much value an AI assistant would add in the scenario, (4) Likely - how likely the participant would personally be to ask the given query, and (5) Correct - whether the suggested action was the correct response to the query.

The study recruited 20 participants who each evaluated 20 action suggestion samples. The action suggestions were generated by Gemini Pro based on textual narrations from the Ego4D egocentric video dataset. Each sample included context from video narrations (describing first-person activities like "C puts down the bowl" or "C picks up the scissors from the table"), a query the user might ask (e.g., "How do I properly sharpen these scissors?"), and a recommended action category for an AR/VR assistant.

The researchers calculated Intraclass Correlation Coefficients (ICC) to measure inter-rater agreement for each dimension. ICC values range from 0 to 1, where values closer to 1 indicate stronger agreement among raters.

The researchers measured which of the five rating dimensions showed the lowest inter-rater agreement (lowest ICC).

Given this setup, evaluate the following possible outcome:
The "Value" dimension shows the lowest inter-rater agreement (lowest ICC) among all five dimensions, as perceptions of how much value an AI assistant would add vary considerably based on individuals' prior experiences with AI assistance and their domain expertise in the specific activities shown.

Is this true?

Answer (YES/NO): NO